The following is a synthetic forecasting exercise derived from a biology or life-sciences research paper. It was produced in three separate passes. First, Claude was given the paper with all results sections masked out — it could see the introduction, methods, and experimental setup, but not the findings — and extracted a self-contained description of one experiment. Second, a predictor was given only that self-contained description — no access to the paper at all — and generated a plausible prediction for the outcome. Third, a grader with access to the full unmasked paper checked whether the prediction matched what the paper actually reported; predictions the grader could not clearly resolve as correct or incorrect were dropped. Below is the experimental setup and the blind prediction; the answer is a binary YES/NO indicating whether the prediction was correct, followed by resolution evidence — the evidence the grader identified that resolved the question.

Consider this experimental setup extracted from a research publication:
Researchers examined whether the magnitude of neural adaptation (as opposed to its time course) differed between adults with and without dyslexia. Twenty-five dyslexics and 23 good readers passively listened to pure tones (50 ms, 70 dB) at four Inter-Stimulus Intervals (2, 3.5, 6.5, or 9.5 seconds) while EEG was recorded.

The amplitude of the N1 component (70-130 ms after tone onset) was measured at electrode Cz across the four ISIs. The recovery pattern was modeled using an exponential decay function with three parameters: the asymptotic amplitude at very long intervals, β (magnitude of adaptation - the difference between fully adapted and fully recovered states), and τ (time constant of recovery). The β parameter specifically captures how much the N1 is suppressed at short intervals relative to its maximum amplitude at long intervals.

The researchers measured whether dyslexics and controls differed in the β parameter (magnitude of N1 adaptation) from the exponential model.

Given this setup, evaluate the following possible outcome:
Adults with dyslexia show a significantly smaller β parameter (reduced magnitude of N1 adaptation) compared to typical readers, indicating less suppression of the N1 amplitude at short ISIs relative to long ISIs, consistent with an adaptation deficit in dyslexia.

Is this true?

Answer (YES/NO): NO